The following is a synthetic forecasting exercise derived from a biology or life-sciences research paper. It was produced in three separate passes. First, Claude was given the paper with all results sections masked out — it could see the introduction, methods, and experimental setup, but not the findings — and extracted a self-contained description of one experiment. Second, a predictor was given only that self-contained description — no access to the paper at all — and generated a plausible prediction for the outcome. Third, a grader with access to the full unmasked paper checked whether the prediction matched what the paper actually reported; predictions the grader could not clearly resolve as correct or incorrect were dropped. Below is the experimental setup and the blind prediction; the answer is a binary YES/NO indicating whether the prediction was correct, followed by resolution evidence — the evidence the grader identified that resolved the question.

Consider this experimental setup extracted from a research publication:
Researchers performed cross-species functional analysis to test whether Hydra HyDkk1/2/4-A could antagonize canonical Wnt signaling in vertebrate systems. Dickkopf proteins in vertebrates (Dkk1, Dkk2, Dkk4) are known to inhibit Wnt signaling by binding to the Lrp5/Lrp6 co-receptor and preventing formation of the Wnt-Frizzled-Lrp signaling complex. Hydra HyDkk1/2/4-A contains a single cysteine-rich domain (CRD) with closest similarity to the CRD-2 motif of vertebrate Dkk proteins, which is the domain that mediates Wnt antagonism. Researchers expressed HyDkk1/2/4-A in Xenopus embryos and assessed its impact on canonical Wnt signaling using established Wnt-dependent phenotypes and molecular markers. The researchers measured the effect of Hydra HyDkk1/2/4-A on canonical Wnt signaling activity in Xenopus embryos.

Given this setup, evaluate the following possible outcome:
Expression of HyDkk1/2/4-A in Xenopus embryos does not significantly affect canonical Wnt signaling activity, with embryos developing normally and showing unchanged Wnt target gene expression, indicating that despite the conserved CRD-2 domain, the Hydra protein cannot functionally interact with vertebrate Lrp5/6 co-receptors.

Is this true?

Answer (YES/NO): NO